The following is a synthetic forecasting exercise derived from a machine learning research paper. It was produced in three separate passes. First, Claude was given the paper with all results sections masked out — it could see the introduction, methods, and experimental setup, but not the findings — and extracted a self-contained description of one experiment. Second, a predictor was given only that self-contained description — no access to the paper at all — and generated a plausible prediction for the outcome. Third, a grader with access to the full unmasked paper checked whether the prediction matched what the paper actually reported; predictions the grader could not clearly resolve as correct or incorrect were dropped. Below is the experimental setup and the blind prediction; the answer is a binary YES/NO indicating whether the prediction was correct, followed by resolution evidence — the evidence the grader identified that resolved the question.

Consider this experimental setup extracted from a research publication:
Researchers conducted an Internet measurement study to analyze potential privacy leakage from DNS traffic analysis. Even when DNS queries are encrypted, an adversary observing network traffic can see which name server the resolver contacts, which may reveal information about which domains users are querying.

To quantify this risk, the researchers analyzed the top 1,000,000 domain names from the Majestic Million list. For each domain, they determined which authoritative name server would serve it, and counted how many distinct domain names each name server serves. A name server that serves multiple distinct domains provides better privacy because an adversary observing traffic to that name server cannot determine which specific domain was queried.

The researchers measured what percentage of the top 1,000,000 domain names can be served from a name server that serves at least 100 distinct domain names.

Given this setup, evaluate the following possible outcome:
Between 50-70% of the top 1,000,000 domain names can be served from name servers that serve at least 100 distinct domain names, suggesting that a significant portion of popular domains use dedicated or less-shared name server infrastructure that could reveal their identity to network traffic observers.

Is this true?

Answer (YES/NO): YES